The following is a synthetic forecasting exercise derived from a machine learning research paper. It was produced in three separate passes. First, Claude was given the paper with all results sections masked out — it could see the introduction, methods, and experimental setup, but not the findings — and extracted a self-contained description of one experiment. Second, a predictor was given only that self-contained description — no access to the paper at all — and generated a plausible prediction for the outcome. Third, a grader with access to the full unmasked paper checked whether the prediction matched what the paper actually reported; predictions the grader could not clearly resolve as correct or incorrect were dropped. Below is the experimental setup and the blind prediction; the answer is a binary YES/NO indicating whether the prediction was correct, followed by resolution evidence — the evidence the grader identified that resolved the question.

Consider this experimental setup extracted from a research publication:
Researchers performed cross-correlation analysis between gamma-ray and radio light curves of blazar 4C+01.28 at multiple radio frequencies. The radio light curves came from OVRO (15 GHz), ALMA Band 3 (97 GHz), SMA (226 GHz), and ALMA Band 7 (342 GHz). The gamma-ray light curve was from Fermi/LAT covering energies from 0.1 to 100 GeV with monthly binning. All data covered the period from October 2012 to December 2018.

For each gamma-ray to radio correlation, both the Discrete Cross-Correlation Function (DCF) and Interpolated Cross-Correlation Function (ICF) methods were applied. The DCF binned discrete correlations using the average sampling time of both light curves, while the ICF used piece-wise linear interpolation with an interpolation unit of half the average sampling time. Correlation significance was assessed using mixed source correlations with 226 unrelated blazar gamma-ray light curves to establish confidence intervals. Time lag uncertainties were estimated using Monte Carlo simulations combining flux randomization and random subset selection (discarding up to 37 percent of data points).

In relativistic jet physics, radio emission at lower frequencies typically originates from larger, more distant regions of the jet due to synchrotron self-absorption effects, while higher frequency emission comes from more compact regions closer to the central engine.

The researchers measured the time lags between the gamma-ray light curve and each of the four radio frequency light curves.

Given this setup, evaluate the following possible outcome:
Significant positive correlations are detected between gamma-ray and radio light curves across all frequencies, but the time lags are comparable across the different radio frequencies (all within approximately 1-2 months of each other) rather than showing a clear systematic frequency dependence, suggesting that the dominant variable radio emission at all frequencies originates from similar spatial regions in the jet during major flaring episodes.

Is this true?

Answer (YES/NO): NO